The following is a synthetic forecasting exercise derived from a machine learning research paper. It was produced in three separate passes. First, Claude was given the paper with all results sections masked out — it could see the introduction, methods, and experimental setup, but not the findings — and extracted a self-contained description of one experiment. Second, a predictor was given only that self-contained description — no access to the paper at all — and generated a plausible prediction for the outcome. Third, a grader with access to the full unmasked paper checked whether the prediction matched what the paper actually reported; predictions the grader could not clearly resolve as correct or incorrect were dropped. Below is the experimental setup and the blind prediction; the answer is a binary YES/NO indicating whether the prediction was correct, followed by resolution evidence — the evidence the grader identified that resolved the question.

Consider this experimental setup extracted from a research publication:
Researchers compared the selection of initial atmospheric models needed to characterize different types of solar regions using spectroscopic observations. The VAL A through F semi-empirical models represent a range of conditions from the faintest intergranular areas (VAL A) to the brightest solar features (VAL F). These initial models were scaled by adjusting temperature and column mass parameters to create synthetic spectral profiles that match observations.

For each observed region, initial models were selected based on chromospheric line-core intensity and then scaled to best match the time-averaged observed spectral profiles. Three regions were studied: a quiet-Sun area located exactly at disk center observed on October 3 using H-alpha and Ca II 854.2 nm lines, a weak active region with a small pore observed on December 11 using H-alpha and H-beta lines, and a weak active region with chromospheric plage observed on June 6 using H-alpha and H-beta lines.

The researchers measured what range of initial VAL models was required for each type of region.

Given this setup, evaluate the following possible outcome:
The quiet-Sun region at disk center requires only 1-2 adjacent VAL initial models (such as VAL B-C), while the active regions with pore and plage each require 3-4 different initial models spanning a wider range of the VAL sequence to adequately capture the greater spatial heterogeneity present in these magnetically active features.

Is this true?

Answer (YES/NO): YES